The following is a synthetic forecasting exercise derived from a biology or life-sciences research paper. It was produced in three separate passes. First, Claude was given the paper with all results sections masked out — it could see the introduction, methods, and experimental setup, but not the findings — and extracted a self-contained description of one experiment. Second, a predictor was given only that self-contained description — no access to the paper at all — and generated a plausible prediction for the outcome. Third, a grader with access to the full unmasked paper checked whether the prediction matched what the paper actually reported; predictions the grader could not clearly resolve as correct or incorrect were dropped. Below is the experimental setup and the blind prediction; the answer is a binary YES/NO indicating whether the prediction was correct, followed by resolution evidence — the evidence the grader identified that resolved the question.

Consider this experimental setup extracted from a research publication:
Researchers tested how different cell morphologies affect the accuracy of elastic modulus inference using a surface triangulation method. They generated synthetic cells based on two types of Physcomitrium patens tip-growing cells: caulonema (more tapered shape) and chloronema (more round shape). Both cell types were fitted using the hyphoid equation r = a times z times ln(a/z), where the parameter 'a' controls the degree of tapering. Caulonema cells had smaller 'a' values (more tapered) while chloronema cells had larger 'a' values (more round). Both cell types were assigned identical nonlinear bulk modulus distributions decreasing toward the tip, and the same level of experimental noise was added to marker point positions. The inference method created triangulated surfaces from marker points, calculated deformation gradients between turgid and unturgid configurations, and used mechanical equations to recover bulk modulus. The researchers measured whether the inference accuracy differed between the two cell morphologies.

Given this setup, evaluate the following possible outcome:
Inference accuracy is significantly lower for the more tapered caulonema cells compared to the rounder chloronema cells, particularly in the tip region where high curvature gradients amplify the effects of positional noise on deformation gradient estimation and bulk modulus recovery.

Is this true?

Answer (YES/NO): NO